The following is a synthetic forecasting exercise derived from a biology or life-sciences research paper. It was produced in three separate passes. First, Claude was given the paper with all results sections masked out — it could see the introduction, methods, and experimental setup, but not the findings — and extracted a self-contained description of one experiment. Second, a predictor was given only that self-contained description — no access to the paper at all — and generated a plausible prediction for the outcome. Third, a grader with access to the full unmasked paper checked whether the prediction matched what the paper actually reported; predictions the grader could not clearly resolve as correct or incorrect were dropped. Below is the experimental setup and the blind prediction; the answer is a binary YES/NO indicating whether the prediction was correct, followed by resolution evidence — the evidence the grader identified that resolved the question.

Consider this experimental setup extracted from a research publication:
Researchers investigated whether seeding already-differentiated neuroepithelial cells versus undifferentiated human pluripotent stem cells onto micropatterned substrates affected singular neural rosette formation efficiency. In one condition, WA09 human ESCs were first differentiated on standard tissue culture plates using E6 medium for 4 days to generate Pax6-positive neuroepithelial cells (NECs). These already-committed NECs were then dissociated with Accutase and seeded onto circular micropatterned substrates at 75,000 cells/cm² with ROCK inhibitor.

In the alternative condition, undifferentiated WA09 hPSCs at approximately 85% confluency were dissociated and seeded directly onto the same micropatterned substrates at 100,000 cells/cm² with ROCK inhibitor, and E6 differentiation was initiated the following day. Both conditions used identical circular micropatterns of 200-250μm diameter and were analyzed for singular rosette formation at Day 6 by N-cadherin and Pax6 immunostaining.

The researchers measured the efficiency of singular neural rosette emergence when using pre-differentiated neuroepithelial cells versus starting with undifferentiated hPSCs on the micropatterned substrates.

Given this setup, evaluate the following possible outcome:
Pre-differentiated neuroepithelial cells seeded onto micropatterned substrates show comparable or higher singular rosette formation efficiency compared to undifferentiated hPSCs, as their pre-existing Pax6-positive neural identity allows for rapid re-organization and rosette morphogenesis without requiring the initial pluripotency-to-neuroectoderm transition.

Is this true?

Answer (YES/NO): NO